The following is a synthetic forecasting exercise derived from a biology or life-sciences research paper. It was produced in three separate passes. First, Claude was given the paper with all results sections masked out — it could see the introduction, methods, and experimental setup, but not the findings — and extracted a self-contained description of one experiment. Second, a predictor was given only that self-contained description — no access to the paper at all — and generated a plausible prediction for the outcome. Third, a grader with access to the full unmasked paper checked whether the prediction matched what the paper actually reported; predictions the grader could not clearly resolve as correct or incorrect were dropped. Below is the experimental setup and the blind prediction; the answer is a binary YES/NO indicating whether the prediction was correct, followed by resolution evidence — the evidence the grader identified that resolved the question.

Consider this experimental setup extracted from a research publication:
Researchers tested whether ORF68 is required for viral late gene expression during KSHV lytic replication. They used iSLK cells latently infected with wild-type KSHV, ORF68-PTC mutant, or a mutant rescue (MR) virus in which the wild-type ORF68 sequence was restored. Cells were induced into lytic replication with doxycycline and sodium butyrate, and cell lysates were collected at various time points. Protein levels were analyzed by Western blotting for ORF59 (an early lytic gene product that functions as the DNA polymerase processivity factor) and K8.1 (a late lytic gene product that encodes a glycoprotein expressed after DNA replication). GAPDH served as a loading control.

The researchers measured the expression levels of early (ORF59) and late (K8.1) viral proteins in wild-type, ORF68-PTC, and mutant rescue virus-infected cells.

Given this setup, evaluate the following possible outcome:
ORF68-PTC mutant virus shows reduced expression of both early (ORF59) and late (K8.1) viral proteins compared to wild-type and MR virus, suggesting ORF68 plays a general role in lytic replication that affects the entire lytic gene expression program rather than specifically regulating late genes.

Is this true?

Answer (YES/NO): NO